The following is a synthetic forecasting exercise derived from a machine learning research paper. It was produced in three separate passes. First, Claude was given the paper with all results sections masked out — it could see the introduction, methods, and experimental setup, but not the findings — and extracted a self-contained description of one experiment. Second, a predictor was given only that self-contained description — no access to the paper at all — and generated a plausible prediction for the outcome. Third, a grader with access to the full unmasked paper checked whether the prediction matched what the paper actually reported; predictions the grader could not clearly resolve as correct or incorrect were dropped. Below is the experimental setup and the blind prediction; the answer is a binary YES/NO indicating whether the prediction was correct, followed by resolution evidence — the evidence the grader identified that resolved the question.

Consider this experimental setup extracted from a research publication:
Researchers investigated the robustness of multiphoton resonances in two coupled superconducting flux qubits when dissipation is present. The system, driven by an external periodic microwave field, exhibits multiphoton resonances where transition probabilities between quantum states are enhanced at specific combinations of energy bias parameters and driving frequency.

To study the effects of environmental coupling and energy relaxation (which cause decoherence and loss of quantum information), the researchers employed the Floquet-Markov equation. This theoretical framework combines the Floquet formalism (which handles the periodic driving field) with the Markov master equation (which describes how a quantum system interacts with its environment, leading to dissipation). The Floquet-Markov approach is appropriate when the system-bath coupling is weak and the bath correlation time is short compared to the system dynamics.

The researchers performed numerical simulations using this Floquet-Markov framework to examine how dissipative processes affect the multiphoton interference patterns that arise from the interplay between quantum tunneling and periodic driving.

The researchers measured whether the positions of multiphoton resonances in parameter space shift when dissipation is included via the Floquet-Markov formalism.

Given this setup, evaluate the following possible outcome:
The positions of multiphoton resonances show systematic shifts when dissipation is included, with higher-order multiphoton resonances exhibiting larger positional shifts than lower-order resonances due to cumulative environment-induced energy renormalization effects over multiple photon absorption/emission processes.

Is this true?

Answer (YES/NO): NO